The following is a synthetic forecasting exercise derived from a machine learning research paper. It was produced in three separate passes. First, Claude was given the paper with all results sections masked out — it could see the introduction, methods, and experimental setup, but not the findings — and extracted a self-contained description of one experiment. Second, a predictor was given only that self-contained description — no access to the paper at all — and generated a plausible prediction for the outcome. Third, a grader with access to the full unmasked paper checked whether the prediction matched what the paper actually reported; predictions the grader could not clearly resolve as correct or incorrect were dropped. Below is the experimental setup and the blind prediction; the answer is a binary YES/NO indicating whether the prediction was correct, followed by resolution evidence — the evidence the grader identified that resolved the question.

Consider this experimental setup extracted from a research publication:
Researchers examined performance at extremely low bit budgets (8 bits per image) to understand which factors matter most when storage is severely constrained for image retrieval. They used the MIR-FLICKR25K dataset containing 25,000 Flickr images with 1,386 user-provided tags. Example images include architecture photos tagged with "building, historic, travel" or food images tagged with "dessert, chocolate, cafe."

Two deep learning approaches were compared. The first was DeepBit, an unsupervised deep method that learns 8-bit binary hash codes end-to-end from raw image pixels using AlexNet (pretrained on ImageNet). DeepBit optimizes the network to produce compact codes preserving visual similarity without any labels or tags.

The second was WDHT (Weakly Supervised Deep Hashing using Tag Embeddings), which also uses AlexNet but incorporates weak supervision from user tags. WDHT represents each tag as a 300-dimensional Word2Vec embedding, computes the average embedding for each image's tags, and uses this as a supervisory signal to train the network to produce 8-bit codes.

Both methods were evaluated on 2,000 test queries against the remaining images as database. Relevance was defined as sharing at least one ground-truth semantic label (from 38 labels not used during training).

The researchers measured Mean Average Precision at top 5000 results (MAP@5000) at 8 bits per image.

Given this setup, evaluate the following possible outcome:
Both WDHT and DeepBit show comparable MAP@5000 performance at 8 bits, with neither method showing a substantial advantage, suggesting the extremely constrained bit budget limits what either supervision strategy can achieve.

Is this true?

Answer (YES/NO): NO